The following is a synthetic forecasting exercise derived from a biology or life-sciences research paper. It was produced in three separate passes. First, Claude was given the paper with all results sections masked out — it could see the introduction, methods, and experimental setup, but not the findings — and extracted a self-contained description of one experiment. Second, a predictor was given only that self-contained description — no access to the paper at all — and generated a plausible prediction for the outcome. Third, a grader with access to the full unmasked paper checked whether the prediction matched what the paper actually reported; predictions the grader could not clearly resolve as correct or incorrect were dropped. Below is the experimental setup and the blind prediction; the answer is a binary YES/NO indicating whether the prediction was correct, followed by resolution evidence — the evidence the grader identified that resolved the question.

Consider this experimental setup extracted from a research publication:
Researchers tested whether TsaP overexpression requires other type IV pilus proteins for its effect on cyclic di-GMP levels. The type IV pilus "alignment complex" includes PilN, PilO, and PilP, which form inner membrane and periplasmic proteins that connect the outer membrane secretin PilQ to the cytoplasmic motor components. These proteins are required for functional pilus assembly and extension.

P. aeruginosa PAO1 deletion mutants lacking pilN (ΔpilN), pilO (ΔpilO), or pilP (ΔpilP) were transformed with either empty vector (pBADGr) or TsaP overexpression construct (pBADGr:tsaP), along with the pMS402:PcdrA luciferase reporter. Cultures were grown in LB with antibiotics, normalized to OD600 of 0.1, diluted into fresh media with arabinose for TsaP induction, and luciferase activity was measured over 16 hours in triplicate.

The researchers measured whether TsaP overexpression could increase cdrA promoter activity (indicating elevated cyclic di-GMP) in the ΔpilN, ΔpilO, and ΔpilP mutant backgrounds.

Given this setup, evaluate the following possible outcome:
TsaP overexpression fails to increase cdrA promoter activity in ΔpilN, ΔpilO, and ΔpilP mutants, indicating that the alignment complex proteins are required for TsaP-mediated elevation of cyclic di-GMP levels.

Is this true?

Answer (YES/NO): YES